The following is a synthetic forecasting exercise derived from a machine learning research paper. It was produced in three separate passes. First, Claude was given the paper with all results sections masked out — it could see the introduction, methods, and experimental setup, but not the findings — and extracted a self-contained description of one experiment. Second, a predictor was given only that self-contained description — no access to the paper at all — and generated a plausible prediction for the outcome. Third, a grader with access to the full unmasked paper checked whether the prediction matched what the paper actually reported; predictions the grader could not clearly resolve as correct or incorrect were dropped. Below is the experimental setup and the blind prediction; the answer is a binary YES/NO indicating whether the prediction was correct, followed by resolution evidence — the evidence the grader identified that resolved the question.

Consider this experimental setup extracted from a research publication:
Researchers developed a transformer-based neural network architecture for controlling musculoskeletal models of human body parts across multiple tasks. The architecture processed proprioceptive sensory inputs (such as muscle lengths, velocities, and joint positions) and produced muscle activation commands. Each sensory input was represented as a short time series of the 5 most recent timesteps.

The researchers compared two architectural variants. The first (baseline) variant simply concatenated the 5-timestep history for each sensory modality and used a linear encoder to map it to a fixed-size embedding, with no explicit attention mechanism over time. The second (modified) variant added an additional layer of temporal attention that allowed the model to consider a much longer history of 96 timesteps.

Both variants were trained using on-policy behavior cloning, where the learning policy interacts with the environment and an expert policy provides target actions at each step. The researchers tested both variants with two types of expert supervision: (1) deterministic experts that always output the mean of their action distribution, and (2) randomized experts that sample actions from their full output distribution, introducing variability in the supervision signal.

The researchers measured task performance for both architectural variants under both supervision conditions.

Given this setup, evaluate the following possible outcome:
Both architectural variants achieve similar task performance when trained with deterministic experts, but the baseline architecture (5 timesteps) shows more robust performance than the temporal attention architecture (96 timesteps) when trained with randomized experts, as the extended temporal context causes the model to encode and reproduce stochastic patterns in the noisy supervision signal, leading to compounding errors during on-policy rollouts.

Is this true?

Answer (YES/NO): NO